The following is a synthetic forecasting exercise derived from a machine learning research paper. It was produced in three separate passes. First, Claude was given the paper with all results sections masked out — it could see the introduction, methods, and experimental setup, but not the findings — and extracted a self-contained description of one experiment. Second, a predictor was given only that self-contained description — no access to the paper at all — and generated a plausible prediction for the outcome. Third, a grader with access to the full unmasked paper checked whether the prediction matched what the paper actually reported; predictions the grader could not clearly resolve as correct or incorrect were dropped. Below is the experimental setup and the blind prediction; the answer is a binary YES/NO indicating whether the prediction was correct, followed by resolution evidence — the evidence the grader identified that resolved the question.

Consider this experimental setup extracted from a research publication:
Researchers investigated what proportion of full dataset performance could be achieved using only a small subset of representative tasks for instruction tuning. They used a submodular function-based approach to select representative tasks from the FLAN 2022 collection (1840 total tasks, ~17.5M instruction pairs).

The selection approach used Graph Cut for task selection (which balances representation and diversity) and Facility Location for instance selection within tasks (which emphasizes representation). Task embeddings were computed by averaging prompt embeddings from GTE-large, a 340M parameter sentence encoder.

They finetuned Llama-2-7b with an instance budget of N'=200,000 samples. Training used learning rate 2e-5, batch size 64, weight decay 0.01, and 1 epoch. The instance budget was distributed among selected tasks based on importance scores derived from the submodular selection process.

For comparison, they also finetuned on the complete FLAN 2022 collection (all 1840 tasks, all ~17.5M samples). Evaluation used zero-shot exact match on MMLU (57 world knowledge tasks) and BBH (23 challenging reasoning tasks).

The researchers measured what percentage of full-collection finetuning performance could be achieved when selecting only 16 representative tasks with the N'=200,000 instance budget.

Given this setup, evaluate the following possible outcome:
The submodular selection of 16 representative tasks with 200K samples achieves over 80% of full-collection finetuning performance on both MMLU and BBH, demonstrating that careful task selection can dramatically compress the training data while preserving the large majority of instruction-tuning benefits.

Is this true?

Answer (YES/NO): YES